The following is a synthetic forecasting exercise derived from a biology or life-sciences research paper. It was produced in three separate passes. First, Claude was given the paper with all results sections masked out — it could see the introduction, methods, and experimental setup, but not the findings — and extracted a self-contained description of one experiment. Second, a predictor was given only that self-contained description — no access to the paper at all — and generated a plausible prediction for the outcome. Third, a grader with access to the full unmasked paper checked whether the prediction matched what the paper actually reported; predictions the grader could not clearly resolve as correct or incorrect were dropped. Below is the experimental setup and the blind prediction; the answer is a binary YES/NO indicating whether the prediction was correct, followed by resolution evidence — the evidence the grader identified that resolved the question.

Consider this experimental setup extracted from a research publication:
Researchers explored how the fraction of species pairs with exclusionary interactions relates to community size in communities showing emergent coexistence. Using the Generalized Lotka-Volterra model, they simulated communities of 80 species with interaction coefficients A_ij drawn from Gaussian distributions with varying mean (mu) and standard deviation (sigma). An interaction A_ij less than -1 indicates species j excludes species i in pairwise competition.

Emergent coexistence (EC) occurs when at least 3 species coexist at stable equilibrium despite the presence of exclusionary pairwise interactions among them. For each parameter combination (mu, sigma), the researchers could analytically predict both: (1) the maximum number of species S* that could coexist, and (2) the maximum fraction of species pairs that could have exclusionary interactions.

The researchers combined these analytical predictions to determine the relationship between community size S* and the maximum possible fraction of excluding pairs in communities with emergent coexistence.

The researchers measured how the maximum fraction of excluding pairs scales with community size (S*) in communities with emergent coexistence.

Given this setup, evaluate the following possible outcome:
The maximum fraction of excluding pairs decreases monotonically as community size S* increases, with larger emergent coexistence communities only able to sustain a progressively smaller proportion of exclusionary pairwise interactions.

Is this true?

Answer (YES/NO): YES